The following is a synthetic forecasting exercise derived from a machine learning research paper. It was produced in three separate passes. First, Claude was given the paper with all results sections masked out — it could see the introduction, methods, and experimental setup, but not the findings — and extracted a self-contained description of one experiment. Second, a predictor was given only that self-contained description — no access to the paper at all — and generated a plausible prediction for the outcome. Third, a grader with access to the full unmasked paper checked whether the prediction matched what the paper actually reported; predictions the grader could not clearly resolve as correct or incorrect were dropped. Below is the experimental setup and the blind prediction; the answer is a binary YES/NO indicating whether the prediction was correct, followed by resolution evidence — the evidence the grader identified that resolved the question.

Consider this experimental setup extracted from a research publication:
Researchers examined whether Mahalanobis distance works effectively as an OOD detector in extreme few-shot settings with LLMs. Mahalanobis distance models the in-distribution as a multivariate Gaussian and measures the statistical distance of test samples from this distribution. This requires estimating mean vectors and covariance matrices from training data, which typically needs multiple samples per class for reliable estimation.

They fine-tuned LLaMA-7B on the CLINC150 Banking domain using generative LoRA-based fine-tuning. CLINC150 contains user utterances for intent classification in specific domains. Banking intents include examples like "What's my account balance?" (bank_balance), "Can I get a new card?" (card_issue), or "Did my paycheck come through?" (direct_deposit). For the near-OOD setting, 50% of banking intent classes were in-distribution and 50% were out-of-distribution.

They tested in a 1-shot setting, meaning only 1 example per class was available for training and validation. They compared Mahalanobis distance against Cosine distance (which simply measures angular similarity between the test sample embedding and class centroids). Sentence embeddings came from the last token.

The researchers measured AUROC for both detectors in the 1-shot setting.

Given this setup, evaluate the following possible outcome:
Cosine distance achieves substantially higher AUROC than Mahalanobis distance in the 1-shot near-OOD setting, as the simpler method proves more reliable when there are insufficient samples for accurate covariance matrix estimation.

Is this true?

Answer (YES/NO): YES